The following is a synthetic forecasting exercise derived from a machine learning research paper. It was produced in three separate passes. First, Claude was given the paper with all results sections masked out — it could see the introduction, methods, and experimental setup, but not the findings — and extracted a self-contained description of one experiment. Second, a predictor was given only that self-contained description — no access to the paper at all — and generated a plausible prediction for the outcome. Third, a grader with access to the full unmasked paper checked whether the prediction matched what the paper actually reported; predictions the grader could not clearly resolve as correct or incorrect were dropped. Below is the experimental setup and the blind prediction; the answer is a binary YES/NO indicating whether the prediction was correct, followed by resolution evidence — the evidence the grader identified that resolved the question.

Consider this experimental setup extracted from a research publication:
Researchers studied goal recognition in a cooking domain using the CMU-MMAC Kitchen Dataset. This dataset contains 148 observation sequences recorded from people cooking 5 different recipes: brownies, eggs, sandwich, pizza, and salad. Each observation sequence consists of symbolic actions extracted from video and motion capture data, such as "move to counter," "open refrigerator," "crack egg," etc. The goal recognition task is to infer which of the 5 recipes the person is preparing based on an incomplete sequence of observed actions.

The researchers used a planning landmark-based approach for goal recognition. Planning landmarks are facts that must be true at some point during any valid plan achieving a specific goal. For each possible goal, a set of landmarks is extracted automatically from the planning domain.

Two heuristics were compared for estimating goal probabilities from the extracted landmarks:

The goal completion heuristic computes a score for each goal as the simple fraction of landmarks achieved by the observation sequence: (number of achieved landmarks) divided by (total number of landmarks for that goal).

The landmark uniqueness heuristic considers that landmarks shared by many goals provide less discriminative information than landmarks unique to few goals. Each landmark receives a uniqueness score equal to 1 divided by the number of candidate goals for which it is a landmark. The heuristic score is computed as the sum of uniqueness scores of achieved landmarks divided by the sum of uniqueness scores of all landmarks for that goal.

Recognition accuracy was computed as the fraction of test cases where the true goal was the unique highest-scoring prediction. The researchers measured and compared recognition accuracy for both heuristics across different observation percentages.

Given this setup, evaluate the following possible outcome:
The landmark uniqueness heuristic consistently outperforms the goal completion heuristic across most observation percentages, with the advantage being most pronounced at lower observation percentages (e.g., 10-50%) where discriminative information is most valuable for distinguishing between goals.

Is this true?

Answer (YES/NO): NO